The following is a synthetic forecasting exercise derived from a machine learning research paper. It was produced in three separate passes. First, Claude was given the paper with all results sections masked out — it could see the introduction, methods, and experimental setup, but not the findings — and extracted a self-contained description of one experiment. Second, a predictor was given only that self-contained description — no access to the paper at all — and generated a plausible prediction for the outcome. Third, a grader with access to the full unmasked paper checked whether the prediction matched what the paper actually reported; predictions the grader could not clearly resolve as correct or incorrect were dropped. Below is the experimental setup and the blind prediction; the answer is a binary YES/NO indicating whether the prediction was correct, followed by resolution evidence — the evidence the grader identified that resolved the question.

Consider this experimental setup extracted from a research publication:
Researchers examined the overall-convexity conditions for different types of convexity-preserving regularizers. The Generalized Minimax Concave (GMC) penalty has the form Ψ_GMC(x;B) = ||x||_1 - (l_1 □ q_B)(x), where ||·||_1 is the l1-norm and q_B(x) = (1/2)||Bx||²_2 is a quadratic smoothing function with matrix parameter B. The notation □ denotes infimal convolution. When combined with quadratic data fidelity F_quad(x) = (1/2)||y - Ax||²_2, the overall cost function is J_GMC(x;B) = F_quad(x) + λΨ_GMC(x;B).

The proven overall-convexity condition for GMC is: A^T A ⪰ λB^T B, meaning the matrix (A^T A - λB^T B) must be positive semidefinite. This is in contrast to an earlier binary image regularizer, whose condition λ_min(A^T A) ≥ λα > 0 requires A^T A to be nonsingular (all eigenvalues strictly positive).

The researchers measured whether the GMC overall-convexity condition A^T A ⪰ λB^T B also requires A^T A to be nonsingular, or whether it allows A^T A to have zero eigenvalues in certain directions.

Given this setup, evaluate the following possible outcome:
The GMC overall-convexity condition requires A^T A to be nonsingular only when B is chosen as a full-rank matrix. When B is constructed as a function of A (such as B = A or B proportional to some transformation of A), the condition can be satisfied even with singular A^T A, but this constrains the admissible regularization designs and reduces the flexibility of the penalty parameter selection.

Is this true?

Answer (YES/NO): NO